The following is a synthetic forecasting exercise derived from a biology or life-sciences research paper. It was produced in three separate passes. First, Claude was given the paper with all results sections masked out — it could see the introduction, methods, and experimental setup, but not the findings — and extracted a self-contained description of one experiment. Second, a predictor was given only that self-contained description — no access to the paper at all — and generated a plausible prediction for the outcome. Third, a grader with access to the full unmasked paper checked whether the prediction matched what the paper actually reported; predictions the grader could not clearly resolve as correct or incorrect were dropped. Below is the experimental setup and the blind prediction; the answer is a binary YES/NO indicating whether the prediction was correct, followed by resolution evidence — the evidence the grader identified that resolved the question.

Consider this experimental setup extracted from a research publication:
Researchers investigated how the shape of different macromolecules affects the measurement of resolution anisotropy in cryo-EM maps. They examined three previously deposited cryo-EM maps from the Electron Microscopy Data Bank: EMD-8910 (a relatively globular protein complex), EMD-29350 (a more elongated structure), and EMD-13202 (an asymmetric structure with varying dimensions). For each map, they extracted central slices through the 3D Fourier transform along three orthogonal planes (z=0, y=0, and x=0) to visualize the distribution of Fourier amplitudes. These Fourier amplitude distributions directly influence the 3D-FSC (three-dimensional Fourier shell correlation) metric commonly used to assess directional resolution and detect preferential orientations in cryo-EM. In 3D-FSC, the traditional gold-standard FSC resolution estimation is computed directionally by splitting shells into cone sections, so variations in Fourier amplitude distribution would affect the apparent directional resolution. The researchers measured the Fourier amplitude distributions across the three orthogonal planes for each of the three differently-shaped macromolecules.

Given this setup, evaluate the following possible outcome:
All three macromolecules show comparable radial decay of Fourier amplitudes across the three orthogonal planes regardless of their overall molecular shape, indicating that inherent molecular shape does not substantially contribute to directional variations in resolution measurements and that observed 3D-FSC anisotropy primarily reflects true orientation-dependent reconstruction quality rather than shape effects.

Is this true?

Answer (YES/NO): NO